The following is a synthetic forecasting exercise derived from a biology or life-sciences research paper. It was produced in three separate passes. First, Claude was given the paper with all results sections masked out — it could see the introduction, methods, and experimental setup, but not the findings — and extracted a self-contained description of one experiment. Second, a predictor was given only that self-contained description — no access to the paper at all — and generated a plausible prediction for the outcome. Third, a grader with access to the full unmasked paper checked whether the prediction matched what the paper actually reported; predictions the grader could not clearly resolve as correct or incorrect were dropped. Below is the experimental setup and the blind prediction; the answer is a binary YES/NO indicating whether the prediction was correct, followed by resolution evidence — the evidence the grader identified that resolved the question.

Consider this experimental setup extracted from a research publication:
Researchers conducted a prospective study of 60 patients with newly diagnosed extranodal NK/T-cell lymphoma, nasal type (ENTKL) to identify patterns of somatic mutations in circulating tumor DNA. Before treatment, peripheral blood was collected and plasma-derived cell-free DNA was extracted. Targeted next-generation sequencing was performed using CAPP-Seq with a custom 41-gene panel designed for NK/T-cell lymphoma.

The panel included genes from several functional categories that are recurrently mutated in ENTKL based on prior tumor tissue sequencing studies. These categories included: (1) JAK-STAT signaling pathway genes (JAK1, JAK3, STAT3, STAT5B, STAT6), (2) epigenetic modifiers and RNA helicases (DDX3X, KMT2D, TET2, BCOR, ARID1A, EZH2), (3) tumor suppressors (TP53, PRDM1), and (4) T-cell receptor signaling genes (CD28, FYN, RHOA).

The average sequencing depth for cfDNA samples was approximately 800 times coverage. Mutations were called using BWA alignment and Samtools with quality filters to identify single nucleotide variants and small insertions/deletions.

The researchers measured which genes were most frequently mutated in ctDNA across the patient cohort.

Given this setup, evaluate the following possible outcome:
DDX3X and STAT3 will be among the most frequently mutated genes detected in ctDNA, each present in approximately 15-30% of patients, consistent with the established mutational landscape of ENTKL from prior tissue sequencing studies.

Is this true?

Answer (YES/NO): NO